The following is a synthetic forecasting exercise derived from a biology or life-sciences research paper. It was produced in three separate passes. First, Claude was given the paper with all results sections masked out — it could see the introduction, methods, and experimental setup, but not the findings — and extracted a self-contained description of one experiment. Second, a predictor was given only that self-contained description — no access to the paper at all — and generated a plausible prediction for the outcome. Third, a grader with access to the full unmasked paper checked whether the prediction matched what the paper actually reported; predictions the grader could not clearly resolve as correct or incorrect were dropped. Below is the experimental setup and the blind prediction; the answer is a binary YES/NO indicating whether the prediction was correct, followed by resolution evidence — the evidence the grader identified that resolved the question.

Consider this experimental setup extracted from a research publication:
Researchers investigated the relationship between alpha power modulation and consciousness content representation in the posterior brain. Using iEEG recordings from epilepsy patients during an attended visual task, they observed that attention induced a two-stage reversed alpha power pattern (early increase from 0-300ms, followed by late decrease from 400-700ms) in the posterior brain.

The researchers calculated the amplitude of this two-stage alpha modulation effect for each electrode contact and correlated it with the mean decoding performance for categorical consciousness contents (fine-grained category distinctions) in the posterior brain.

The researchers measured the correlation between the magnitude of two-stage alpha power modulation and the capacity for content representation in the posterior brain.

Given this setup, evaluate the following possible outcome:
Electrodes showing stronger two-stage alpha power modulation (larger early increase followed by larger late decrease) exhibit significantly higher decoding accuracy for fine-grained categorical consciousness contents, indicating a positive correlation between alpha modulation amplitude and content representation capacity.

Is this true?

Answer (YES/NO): YES